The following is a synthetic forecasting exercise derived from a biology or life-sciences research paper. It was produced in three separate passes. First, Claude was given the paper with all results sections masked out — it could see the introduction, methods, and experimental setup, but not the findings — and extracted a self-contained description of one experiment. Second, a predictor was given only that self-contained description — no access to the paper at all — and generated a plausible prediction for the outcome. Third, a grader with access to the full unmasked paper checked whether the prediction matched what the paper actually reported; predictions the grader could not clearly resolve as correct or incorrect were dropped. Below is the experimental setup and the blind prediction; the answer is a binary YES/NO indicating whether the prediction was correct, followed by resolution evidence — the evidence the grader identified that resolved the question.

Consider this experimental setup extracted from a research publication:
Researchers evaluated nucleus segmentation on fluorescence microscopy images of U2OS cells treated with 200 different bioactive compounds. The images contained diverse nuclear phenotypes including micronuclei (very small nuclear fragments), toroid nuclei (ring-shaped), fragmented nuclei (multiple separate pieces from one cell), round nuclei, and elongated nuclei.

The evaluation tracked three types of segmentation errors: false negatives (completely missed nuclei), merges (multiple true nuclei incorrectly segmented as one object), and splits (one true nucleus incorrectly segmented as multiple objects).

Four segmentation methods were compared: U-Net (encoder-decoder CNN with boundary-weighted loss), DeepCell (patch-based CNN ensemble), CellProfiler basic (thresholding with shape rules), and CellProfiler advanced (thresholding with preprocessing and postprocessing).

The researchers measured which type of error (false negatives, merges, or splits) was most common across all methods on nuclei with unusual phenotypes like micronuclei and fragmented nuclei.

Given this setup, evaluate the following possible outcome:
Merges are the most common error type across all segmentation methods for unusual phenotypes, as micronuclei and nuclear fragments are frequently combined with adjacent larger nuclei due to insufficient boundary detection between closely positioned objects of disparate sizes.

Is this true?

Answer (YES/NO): NO